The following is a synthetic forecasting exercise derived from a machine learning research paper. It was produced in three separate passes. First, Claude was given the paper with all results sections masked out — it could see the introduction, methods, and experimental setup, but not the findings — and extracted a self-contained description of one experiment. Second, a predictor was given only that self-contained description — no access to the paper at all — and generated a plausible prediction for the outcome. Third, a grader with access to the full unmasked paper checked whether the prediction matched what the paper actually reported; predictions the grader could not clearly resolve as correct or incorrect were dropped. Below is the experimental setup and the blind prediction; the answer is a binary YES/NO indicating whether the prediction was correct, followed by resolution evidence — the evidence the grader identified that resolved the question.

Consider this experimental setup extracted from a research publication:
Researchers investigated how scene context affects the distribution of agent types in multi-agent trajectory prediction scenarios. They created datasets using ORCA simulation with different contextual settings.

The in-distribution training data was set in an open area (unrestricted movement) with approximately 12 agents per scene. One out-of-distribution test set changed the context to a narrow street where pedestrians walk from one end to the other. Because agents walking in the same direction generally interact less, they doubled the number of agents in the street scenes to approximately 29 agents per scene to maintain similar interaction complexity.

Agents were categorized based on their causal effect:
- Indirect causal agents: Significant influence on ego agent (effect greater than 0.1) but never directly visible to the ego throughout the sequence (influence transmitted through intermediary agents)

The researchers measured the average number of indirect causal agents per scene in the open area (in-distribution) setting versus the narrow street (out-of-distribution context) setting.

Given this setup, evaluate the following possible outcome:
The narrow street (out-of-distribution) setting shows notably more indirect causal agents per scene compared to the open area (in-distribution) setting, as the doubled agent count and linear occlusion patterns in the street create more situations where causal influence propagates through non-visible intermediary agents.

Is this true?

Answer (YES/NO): YES